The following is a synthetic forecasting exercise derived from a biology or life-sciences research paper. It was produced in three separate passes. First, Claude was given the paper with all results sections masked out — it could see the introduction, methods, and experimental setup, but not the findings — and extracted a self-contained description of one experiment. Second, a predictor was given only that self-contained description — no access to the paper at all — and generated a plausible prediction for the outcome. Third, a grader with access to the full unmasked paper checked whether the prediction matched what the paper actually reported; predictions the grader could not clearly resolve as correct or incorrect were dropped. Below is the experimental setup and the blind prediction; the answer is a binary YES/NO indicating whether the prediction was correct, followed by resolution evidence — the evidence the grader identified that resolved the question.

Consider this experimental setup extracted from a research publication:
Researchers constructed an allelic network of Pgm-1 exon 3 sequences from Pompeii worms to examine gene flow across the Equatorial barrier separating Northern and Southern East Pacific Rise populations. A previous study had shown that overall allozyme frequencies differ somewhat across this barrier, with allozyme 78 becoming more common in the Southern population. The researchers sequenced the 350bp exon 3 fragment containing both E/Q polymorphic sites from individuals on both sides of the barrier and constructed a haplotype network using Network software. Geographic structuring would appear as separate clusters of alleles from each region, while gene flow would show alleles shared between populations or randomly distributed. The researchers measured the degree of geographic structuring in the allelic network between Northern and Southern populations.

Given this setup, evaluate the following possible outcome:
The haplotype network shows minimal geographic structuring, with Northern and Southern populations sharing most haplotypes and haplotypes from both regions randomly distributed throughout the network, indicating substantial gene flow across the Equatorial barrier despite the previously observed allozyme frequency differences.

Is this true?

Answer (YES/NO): NO